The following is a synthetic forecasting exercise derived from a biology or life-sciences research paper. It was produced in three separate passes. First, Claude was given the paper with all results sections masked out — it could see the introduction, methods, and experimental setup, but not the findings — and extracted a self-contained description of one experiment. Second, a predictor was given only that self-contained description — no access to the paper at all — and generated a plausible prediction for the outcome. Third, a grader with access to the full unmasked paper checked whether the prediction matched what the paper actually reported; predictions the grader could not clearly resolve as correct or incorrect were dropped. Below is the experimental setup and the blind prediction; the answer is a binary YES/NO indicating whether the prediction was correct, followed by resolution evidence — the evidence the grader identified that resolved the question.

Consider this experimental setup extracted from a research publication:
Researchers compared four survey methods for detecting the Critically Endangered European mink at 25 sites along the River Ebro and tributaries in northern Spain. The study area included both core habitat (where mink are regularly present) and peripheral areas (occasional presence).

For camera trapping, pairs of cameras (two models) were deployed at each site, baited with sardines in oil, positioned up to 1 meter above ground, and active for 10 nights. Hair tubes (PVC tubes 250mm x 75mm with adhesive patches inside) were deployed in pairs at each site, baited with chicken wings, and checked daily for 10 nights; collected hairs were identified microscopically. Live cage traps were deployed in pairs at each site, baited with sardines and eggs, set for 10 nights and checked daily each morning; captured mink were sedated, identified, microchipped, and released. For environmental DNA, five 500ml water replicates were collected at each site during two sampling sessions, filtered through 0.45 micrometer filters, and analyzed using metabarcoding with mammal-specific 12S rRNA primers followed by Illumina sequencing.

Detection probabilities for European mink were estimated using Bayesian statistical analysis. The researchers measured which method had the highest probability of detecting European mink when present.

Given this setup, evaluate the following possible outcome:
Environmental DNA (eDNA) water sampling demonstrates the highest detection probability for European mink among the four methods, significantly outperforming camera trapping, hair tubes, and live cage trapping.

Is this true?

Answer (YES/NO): NO